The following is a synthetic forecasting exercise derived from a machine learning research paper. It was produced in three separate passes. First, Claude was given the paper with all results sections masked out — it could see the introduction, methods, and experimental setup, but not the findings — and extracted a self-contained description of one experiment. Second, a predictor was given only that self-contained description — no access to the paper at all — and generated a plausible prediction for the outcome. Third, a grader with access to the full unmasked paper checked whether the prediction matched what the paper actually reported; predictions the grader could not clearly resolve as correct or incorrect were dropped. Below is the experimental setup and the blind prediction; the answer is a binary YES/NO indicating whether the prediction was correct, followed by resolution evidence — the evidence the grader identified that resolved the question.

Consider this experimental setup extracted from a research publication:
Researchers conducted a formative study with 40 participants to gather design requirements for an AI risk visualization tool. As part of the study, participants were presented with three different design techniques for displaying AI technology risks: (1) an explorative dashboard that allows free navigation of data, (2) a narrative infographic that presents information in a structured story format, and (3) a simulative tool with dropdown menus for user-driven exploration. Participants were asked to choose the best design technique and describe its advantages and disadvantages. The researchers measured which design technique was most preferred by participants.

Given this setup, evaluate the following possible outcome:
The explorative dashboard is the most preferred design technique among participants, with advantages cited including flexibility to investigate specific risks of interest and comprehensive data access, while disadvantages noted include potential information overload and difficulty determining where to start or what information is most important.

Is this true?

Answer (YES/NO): NO